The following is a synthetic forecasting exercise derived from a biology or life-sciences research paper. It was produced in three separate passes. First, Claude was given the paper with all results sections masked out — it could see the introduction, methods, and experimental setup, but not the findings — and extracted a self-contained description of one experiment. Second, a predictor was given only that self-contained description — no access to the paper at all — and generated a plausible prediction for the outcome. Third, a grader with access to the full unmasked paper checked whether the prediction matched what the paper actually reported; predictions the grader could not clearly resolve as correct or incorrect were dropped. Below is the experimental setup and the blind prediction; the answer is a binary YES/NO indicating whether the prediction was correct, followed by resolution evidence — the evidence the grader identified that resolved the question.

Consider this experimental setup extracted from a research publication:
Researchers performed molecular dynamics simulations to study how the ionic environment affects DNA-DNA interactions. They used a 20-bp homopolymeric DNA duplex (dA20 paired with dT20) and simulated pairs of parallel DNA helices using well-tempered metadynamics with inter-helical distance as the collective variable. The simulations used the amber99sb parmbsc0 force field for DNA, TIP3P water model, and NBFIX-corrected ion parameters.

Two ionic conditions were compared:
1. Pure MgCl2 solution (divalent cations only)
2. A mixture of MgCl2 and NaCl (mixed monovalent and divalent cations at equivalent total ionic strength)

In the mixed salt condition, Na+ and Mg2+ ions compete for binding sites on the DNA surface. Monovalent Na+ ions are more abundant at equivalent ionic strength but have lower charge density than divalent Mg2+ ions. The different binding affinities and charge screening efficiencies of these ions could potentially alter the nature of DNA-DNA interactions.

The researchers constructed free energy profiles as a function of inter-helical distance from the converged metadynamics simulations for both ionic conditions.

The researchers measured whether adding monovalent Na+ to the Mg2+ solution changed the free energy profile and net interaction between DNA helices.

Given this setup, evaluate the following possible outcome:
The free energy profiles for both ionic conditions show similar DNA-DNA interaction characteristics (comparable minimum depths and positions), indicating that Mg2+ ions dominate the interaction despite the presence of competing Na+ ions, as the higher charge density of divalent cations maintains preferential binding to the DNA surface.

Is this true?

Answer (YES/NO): NO